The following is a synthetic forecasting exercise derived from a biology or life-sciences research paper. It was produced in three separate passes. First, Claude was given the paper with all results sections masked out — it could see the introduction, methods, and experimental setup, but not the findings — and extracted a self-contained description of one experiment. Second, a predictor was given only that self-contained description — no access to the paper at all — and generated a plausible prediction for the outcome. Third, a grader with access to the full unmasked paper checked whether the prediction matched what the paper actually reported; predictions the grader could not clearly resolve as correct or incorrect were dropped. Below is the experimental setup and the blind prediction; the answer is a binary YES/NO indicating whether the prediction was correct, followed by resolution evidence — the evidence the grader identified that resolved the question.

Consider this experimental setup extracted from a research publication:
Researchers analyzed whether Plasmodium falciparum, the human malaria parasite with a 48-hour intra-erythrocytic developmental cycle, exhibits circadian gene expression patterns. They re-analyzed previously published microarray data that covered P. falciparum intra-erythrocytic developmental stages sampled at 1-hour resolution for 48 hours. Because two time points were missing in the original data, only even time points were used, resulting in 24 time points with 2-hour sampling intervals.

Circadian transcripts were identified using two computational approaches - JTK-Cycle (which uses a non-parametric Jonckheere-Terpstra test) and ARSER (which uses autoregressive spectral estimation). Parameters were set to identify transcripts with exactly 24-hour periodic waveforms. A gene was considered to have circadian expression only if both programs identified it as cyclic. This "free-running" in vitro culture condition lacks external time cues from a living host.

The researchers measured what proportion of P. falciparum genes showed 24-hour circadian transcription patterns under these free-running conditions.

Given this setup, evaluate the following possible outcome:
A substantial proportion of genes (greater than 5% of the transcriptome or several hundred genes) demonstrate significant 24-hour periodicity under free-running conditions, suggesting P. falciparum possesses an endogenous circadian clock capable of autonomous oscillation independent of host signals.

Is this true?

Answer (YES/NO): YES